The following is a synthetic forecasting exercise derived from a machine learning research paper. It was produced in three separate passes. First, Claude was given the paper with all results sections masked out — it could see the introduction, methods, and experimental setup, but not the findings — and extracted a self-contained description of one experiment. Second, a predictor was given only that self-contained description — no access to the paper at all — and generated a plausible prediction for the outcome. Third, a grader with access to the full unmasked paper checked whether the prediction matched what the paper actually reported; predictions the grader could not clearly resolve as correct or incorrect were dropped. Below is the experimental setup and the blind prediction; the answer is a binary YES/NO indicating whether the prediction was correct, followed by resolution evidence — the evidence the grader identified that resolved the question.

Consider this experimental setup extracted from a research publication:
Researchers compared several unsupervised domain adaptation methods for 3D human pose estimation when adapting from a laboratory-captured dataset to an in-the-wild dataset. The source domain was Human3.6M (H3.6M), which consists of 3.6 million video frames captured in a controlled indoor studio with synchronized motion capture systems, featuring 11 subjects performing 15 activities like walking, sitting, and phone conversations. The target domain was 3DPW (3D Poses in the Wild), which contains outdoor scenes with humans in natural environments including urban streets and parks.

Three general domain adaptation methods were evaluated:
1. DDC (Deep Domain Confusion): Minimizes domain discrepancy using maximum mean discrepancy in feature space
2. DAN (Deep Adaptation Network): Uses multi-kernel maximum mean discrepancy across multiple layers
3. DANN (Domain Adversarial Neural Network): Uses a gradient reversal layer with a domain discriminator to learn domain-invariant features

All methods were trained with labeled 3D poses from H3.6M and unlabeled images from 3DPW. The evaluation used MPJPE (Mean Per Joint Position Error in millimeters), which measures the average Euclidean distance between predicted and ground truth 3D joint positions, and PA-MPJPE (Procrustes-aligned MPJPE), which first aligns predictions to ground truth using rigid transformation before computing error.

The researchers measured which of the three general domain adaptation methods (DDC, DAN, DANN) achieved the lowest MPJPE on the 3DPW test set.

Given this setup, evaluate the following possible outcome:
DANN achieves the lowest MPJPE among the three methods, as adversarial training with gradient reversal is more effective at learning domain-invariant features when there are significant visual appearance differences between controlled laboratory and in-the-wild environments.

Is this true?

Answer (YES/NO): YES